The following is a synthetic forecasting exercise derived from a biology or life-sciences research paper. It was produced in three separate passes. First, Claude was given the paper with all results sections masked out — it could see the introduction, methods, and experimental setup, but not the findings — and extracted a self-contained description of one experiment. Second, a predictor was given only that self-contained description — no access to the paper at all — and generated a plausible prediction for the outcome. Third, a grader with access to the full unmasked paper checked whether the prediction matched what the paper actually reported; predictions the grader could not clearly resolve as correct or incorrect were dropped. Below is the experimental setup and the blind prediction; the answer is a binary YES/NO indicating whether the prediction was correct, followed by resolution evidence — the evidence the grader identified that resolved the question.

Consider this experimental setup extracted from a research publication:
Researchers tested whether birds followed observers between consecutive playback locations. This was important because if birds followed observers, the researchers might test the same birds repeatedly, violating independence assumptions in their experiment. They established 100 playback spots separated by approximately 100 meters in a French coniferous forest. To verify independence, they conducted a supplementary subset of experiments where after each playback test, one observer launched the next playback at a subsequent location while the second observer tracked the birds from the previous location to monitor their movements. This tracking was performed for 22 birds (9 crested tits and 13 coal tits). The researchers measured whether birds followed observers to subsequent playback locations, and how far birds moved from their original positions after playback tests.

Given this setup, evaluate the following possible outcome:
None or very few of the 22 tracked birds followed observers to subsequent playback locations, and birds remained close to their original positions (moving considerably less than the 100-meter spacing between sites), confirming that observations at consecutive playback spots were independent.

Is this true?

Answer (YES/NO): YES